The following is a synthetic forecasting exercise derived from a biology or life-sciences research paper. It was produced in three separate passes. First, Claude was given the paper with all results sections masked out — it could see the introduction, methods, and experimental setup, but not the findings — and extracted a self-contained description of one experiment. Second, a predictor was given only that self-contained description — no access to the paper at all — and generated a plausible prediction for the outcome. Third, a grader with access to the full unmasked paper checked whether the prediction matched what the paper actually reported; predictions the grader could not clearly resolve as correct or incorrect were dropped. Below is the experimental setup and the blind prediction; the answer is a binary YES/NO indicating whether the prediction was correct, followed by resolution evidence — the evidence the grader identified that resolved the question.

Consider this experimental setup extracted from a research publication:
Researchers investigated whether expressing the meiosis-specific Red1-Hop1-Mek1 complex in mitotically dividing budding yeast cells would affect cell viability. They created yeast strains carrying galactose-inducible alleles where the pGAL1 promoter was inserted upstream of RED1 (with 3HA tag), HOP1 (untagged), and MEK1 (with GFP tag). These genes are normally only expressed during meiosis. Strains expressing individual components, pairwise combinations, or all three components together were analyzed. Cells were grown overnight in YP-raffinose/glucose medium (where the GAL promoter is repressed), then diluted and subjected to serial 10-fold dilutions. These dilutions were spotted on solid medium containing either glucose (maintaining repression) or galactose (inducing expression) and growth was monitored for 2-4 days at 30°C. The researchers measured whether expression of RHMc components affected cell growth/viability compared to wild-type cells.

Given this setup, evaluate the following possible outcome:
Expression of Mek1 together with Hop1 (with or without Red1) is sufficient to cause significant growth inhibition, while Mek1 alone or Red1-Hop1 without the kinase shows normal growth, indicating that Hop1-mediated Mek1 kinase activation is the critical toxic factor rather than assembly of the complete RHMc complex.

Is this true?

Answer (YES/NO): NO